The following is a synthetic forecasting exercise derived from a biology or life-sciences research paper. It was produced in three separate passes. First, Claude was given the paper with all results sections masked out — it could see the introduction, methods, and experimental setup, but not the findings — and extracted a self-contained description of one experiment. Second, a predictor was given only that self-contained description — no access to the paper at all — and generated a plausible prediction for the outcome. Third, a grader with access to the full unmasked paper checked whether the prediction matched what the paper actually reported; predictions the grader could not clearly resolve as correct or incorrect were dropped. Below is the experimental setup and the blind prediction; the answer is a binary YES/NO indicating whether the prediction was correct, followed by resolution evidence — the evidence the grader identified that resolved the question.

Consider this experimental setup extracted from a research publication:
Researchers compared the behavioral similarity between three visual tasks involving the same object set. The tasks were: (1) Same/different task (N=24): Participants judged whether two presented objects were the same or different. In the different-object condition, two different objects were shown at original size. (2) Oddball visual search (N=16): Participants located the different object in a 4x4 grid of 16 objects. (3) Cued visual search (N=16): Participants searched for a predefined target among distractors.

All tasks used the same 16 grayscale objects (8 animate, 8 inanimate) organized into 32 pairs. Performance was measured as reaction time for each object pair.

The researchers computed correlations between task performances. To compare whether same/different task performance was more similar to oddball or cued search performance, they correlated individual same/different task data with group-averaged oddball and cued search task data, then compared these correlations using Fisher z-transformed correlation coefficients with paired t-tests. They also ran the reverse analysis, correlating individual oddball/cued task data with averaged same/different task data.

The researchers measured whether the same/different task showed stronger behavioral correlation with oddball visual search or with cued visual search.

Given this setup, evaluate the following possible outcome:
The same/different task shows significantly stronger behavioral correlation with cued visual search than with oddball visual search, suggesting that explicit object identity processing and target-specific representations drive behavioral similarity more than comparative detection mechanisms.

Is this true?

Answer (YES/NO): NO